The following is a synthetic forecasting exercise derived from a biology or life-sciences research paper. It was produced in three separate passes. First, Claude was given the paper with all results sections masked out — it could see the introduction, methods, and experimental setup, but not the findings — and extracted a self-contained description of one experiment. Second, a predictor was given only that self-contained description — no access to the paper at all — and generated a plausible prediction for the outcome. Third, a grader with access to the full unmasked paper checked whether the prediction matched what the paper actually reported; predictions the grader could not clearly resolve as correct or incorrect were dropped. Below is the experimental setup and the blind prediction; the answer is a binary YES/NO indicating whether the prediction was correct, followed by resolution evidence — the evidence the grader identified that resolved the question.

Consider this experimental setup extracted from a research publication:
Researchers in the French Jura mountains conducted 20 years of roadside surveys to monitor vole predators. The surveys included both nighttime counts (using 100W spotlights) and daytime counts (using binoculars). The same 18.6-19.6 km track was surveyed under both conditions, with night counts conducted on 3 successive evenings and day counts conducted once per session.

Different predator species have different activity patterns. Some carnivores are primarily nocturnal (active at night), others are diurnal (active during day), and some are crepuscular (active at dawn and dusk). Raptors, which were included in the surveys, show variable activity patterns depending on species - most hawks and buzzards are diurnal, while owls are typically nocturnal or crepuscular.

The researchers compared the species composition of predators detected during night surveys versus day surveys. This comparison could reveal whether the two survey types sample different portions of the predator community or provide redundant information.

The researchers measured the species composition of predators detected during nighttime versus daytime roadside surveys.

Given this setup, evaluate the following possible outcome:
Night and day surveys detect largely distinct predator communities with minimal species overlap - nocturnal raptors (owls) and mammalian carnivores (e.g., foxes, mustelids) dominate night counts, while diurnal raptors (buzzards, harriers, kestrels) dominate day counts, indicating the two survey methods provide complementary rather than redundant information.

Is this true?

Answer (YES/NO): YES